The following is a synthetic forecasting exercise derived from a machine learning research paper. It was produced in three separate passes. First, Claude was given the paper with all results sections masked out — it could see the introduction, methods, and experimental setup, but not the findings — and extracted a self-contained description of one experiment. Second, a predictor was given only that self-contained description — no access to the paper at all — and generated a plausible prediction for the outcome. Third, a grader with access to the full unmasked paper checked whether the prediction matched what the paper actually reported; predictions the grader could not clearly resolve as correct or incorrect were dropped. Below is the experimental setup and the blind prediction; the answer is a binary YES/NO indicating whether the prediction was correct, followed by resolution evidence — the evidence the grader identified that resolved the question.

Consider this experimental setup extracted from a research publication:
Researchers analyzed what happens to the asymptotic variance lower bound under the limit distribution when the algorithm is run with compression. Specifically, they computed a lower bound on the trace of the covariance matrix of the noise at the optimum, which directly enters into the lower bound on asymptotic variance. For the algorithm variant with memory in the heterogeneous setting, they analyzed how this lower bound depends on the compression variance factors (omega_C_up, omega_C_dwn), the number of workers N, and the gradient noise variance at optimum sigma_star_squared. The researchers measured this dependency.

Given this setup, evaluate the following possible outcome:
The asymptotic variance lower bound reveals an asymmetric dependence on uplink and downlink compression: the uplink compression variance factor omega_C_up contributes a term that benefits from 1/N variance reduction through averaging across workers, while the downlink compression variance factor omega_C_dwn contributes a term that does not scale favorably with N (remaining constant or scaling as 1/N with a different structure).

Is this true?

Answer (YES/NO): NO